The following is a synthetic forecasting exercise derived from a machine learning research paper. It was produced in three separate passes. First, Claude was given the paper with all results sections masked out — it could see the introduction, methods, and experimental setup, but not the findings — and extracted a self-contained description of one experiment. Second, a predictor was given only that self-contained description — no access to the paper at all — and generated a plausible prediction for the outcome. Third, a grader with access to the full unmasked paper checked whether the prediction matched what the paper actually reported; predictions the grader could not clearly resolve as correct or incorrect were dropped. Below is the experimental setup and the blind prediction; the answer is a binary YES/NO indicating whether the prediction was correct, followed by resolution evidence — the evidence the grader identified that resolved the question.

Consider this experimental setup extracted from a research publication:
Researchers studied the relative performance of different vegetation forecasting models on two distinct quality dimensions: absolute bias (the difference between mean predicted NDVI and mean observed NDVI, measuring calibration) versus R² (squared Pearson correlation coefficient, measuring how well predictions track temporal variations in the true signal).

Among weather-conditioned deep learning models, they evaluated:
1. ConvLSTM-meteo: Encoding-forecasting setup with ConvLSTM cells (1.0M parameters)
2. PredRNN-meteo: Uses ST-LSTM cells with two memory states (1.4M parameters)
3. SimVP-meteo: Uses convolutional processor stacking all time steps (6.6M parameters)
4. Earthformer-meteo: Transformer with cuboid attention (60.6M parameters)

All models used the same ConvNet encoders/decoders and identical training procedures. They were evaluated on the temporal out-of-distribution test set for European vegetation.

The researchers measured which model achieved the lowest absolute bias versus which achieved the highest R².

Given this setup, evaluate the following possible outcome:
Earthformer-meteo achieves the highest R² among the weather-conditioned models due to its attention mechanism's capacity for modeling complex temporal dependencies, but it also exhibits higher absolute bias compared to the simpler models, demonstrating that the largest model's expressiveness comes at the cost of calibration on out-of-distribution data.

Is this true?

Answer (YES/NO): NO